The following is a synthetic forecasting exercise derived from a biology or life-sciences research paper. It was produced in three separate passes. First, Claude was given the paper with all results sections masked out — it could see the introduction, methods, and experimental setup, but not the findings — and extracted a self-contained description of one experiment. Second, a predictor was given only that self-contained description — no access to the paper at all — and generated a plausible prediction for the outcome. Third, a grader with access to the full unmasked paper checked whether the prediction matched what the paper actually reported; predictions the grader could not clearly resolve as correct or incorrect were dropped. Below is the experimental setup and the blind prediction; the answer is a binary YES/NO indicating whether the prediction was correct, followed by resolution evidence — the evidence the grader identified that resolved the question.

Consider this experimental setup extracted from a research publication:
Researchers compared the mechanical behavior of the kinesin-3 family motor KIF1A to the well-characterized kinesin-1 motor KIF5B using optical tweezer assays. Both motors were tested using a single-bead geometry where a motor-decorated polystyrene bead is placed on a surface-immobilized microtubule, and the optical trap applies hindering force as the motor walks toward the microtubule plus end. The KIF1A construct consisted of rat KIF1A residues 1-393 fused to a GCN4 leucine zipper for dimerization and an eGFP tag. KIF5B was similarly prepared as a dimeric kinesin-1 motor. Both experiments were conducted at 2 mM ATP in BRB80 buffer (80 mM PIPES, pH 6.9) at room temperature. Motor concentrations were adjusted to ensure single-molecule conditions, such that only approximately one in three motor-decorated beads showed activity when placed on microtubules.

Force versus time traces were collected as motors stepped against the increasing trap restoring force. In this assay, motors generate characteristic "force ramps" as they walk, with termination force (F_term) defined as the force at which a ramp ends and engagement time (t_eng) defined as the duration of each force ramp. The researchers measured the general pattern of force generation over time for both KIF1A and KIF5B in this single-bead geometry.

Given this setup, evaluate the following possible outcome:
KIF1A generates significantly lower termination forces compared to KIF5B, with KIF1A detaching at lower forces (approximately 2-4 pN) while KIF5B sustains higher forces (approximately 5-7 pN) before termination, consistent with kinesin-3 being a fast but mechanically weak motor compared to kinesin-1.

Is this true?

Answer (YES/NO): NO